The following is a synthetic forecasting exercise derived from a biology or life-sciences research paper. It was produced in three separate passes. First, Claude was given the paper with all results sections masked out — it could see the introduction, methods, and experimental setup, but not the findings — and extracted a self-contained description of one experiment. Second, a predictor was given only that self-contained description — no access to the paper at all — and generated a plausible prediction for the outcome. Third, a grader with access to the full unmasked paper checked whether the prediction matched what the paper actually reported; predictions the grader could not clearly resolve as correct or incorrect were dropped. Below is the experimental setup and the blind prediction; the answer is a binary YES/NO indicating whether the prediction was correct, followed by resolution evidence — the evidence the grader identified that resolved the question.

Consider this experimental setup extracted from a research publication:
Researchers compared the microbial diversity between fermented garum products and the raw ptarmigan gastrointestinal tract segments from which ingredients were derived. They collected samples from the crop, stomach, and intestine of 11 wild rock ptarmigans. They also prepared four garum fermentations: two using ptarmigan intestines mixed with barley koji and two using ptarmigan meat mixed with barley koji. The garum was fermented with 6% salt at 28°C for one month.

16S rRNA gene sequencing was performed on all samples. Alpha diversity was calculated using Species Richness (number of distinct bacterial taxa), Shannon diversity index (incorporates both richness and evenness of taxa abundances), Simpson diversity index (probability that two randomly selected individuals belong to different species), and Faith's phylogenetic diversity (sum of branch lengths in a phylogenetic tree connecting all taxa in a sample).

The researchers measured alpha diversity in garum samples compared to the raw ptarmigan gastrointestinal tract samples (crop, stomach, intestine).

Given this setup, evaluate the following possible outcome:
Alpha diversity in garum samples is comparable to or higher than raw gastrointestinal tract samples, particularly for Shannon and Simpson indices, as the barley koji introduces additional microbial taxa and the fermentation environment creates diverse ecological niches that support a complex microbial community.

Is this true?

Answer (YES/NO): NO